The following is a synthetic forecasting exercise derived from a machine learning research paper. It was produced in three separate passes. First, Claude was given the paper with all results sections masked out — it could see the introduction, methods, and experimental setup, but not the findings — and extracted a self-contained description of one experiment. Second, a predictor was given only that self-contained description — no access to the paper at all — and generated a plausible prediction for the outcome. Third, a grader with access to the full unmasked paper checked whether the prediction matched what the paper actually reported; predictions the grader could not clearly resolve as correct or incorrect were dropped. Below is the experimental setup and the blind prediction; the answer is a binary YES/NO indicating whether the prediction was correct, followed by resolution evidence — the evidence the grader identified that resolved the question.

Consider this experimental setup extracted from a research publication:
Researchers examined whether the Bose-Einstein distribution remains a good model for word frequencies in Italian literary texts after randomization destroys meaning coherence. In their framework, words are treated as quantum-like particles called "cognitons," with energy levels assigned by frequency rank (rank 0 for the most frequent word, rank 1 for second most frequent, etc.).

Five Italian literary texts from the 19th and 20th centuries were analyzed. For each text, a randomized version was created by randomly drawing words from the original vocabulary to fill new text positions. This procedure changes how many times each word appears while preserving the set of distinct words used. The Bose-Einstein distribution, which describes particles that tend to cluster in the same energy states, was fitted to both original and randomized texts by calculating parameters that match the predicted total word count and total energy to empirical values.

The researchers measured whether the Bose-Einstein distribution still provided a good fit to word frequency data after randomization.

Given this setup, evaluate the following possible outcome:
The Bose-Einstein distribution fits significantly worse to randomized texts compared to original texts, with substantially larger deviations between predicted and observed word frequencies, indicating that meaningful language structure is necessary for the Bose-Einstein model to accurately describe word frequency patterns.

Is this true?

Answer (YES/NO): NO